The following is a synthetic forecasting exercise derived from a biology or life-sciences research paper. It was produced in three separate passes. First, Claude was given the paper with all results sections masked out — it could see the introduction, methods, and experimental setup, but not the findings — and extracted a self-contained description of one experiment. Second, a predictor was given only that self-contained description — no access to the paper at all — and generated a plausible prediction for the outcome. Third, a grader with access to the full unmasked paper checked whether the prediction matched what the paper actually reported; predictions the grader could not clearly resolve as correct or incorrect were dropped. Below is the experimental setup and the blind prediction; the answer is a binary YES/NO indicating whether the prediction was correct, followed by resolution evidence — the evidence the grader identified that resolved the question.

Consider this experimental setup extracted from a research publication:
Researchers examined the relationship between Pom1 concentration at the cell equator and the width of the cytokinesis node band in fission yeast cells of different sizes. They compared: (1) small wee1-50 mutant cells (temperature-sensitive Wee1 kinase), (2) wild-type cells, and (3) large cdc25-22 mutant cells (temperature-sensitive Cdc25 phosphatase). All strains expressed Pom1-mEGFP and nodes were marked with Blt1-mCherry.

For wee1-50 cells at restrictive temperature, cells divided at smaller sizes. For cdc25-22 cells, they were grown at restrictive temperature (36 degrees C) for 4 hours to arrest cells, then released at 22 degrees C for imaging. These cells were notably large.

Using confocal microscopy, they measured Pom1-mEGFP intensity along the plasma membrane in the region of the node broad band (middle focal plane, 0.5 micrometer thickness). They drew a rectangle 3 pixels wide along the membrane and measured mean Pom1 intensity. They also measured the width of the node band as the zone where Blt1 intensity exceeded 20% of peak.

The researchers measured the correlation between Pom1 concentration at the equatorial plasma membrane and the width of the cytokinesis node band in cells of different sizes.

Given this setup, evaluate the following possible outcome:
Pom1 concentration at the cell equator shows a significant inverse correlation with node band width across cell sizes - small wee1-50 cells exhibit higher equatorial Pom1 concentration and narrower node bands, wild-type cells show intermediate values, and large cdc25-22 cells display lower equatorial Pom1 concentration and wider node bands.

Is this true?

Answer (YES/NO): NO